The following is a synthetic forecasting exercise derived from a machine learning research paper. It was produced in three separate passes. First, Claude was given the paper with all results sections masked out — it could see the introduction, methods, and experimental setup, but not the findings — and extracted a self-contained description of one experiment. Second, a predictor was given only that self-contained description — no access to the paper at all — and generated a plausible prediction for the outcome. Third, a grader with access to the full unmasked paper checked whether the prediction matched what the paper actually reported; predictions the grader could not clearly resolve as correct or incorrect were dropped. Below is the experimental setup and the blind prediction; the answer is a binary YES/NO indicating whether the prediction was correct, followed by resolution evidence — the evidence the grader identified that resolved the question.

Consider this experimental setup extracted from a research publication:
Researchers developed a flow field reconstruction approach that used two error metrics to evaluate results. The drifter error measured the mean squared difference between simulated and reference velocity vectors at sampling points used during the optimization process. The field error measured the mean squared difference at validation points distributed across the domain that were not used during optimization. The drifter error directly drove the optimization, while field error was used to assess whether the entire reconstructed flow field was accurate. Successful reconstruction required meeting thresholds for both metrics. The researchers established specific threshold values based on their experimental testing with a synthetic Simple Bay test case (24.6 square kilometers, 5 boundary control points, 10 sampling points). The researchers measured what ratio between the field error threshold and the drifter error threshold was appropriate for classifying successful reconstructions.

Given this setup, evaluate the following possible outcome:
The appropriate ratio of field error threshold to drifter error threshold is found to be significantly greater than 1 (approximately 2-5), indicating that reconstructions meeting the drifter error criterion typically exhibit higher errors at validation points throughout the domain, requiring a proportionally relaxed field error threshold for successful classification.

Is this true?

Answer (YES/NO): YES